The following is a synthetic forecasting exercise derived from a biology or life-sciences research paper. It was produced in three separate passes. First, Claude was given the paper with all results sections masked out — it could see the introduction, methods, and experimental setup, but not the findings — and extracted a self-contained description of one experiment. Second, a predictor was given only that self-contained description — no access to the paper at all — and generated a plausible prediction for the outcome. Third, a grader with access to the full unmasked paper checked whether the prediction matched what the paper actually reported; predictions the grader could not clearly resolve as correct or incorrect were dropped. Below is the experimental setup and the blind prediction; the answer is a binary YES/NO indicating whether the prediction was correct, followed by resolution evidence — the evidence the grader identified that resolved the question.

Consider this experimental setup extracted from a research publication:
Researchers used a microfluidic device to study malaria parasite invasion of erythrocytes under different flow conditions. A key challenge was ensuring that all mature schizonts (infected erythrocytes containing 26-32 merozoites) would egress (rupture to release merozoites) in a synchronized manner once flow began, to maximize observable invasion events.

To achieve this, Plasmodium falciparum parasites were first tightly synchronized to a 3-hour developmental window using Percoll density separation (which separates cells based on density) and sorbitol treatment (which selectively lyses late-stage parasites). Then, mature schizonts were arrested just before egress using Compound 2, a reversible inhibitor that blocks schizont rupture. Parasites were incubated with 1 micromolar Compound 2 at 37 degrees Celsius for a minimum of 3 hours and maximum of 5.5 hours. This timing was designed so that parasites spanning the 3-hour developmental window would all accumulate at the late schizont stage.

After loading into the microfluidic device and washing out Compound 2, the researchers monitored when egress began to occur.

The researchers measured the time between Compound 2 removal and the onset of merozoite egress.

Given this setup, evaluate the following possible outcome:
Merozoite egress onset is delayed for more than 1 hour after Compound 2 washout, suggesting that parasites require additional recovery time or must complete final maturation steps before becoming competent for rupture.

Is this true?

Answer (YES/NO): NO